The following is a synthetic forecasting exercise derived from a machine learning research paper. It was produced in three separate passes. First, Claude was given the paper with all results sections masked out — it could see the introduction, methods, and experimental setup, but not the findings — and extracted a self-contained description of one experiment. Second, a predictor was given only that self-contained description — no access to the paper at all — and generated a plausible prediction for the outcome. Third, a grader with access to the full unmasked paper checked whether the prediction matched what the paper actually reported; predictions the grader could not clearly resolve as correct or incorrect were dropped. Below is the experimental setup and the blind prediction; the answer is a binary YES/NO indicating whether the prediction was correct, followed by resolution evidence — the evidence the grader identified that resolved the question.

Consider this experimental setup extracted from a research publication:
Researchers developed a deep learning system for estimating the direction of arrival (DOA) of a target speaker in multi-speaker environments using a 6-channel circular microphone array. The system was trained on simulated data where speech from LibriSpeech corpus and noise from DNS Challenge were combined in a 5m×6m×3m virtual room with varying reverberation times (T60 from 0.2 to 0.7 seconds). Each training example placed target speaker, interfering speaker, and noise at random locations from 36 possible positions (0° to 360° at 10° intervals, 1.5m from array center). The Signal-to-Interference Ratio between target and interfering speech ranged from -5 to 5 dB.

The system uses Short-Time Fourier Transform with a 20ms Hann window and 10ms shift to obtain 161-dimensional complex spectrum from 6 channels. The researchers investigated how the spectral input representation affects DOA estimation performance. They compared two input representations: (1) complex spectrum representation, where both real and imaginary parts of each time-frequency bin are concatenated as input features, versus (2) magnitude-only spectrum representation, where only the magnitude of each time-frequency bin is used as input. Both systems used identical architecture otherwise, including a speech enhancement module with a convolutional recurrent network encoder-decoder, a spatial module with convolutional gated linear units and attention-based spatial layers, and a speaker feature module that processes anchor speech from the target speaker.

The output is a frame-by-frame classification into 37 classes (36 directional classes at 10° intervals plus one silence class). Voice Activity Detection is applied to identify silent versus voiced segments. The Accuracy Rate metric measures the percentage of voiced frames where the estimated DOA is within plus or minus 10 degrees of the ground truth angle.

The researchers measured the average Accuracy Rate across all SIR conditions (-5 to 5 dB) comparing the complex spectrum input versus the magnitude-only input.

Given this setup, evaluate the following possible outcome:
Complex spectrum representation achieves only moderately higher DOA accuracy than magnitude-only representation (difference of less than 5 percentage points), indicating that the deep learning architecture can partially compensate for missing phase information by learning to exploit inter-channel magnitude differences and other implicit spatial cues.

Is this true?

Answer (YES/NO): NO